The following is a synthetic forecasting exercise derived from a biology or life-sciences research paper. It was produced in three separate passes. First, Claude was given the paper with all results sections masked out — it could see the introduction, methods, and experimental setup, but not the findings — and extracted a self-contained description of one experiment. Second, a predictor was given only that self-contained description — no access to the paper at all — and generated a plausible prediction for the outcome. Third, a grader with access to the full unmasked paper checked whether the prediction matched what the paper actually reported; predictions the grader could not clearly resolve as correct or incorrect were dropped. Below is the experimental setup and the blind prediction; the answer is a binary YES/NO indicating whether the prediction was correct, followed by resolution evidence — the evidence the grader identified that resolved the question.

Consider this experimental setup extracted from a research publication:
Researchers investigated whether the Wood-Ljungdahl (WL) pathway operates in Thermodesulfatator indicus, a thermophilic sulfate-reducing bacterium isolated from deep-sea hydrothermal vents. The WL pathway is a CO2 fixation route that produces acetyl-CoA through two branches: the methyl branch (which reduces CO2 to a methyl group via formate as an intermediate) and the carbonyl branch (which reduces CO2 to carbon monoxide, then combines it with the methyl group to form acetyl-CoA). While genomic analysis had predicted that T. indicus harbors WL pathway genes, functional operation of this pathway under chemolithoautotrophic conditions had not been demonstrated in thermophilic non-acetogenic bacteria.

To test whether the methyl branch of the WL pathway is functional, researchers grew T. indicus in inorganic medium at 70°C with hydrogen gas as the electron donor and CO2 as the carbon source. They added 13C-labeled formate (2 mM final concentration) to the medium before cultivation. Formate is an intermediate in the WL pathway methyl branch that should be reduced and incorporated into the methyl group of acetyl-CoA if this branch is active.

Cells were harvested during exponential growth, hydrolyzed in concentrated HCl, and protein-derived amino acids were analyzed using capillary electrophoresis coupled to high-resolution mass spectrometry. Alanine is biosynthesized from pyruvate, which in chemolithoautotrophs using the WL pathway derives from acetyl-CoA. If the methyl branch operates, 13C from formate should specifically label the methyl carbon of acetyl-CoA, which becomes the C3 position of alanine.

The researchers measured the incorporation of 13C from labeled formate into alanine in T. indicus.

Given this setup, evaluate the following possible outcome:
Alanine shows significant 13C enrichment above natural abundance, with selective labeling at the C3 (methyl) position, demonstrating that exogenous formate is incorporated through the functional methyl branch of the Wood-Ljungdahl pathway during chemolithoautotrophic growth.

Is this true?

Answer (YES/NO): YES